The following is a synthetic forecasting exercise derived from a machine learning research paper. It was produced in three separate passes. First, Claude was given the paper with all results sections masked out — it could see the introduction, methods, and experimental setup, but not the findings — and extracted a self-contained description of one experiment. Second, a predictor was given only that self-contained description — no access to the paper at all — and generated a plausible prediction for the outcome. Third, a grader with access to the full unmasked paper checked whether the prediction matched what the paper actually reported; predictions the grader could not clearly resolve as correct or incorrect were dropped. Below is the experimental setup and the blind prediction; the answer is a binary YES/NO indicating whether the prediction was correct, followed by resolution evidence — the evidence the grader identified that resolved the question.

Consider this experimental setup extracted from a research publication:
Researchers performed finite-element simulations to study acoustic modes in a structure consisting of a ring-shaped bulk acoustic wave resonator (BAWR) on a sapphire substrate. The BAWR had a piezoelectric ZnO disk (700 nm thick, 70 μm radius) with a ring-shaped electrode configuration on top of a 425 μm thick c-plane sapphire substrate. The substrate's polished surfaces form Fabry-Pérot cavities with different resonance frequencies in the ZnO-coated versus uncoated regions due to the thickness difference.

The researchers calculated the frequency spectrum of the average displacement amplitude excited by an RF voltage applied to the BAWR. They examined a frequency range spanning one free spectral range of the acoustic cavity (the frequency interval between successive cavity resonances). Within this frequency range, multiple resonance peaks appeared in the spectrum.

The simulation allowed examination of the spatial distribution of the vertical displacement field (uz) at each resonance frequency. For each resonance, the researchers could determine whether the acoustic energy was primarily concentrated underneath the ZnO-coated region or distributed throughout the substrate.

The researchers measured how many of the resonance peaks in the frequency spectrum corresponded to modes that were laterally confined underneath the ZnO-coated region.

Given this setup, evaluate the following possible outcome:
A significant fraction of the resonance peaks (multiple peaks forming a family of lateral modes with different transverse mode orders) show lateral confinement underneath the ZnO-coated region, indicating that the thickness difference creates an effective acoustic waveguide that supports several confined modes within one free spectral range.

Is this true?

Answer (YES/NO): YES